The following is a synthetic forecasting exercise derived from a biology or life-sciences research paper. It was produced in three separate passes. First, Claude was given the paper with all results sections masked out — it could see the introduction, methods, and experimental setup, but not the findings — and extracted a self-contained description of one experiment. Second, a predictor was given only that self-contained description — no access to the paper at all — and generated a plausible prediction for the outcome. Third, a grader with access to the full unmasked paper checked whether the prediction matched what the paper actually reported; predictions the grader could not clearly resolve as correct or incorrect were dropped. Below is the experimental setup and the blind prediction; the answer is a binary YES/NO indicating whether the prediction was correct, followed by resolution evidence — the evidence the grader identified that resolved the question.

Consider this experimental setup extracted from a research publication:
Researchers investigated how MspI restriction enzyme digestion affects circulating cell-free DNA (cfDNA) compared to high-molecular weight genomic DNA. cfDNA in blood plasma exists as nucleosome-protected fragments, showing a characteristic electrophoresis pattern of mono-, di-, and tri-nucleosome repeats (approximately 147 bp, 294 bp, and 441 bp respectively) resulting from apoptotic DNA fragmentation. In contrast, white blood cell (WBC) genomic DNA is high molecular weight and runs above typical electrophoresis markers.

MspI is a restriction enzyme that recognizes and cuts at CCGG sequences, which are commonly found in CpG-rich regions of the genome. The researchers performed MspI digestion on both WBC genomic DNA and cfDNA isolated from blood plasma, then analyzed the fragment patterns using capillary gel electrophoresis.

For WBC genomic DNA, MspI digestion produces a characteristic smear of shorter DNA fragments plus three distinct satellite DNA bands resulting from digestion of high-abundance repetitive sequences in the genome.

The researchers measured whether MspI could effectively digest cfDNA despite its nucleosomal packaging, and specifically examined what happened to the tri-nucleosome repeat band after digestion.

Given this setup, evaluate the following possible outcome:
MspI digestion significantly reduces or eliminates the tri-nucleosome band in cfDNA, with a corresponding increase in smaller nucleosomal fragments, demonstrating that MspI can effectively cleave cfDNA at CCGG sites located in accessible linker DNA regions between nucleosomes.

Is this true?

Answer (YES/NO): YES